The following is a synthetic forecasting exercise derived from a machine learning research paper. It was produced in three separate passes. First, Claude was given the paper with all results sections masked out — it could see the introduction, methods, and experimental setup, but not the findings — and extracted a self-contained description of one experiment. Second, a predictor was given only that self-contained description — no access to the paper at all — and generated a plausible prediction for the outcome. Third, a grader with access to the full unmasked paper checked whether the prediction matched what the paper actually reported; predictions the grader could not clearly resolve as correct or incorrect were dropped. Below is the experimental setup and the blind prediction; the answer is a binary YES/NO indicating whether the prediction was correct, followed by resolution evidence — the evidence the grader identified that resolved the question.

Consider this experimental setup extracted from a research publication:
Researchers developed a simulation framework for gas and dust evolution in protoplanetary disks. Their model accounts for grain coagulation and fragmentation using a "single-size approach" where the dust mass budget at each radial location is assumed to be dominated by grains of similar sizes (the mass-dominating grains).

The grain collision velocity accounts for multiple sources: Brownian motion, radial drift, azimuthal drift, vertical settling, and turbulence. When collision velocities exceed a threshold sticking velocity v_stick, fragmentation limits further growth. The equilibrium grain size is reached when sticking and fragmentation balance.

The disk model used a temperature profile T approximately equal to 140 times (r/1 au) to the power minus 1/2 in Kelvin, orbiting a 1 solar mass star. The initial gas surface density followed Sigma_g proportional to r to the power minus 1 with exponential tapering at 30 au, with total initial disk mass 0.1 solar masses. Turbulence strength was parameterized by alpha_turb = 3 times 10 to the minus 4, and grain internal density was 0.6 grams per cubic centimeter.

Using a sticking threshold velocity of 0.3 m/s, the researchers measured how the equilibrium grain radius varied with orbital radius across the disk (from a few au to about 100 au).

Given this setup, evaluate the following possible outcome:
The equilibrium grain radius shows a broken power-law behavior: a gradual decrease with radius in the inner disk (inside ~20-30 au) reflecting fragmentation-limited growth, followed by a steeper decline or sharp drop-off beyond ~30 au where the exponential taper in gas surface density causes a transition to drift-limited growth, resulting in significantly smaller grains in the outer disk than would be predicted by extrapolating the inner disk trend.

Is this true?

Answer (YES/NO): NO